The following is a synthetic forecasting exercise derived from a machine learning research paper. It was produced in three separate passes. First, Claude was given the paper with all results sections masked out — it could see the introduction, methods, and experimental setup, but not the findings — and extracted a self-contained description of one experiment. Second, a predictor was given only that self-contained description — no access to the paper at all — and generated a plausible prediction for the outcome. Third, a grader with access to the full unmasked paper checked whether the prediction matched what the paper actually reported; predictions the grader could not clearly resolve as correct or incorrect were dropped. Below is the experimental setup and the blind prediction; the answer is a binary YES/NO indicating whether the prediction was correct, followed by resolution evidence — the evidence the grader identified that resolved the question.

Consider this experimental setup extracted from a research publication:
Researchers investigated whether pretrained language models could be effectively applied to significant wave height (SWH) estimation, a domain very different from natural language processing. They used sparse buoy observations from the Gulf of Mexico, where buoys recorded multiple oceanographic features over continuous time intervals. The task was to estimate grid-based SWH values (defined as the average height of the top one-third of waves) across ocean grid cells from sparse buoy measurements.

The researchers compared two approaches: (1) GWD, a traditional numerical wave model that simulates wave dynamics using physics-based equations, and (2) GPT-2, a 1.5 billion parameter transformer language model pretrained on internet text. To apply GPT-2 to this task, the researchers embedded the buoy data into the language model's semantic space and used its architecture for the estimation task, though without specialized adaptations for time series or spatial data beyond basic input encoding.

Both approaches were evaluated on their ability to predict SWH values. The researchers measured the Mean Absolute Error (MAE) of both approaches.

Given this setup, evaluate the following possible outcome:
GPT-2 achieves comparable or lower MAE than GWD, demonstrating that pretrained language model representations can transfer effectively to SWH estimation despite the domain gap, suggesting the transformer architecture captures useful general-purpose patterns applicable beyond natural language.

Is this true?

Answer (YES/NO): YES